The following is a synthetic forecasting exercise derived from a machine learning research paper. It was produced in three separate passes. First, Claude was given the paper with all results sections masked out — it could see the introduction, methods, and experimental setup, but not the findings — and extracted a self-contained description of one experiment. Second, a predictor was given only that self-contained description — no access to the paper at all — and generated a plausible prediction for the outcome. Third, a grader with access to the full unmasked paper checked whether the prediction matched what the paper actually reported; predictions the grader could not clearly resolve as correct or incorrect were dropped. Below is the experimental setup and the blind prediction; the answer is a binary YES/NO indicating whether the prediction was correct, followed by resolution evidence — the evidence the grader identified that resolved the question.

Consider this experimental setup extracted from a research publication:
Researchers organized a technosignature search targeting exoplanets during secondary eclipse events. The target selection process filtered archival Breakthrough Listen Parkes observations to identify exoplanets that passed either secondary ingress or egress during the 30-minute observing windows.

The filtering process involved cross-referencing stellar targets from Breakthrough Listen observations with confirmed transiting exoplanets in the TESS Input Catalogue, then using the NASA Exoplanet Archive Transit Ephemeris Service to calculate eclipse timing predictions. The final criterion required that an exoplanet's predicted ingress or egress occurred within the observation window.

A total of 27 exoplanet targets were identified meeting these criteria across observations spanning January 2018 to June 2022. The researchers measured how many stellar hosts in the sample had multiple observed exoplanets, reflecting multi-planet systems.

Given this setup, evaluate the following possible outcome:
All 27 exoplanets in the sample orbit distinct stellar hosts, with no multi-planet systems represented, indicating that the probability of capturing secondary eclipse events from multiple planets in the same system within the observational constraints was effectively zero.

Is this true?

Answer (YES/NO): NO